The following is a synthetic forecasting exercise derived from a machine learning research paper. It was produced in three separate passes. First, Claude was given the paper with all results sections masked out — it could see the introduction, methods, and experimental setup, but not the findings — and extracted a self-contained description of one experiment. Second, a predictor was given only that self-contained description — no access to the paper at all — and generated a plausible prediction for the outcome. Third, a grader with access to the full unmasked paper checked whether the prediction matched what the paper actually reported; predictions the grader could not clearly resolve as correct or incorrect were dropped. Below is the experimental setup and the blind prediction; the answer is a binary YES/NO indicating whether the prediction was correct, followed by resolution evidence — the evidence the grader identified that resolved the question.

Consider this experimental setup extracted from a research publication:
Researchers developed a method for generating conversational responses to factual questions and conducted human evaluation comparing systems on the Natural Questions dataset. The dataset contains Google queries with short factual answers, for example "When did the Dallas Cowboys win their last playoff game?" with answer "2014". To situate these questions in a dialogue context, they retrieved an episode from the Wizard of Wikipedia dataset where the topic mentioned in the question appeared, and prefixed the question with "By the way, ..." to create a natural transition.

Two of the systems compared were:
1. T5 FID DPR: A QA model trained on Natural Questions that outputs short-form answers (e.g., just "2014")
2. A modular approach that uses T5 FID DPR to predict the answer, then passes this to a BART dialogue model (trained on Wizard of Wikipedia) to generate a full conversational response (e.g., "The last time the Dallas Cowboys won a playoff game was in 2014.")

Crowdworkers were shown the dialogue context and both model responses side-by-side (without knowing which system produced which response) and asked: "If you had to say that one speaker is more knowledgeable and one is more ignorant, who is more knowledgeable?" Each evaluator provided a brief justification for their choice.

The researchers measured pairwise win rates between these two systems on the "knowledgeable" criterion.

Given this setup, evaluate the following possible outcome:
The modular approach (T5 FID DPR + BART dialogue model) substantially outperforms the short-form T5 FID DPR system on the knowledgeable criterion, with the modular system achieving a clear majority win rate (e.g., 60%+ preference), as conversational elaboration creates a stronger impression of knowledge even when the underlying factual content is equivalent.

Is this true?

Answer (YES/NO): YES